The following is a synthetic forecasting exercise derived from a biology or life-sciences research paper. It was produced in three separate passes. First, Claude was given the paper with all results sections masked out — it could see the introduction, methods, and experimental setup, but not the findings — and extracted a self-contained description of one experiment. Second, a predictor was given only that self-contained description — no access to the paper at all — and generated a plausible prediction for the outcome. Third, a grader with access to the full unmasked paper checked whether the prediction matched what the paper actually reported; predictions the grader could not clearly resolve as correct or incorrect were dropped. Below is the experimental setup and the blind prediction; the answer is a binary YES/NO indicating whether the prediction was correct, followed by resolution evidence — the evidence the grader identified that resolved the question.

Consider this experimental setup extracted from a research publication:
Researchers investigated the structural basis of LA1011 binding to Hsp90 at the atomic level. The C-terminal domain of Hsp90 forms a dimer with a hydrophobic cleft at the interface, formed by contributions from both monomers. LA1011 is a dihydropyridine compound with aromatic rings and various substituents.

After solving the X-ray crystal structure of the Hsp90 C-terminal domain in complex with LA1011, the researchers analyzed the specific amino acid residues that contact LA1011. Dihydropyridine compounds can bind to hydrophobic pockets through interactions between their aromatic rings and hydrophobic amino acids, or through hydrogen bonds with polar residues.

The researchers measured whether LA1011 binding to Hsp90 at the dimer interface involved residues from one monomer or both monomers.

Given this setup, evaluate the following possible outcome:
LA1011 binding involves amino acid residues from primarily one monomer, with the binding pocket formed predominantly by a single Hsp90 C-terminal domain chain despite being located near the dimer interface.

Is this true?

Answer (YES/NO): NO